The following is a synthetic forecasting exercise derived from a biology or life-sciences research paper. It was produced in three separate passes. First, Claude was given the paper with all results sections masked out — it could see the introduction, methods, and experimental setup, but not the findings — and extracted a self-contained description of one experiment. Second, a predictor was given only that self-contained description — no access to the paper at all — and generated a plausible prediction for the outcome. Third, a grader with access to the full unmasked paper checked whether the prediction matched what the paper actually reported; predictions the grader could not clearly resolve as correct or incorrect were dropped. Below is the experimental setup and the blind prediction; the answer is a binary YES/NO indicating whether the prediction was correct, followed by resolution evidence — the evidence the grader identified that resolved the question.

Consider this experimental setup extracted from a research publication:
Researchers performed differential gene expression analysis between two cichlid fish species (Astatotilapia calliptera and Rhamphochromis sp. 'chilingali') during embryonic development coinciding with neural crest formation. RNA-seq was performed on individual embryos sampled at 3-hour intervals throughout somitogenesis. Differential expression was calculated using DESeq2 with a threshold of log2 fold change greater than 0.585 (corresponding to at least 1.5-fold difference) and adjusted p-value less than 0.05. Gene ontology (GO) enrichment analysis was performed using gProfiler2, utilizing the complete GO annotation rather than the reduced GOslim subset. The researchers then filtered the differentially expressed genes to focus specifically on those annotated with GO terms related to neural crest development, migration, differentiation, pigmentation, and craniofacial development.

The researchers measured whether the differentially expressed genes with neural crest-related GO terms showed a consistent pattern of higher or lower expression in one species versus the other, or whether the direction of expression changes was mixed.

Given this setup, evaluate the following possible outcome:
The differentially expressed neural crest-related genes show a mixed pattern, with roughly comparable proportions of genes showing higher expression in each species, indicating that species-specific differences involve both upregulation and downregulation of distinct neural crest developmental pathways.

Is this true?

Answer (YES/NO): YES